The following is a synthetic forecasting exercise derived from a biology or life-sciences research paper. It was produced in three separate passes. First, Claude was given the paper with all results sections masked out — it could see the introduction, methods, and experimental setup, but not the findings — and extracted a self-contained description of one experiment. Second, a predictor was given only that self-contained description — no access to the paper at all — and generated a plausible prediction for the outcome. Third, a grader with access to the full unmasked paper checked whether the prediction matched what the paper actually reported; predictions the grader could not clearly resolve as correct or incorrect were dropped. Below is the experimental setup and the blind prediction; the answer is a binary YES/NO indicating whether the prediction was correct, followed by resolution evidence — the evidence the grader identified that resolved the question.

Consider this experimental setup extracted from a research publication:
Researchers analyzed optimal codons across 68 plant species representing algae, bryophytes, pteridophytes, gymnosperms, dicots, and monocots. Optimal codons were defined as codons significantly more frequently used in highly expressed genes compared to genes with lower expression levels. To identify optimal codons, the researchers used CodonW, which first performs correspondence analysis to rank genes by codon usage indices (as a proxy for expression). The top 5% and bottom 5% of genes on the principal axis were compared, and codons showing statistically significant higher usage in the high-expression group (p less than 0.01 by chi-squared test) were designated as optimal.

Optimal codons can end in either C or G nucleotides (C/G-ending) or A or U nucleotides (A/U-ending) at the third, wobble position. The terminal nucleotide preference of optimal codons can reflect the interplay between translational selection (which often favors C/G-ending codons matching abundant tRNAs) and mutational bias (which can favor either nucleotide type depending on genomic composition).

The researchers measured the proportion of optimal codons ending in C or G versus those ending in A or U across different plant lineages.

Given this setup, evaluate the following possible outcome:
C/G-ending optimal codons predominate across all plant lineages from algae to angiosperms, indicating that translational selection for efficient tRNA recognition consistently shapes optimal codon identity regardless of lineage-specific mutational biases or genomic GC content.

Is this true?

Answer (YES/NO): NO